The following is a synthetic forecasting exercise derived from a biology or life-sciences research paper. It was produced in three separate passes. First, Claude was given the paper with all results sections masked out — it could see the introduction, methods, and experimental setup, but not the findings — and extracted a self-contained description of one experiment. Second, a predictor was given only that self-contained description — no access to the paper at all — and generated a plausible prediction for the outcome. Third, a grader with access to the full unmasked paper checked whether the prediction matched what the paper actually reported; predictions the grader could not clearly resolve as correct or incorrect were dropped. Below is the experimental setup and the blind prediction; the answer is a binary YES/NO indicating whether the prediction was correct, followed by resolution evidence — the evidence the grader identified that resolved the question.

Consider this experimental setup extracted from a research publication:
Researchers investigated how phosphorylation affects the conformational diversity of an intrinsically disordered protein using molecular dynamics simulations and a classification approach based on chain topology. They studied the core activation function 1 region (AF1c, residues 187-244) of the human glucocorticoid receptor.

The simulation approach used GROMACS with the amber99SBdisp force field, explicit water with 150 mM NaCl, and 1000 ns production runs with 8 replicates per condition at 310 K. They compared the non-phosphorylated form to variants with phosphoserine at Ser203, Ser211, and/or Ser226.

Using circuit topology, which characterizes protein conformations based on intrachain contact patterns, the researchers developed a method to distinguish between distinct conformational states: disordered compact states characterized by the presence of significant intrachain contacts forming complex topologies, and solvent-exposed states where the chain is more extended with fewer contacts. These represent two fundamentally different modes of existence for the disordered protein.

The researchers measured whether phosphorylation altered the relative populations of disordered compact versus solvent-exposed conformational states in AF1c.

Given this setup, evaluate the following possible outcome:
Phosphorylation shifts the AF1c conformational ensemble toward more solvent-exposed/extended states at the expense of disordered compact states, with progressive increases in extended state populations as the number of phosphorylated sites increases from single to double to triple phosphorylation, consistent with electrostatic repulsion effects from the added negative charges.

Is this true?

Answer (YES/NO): NO